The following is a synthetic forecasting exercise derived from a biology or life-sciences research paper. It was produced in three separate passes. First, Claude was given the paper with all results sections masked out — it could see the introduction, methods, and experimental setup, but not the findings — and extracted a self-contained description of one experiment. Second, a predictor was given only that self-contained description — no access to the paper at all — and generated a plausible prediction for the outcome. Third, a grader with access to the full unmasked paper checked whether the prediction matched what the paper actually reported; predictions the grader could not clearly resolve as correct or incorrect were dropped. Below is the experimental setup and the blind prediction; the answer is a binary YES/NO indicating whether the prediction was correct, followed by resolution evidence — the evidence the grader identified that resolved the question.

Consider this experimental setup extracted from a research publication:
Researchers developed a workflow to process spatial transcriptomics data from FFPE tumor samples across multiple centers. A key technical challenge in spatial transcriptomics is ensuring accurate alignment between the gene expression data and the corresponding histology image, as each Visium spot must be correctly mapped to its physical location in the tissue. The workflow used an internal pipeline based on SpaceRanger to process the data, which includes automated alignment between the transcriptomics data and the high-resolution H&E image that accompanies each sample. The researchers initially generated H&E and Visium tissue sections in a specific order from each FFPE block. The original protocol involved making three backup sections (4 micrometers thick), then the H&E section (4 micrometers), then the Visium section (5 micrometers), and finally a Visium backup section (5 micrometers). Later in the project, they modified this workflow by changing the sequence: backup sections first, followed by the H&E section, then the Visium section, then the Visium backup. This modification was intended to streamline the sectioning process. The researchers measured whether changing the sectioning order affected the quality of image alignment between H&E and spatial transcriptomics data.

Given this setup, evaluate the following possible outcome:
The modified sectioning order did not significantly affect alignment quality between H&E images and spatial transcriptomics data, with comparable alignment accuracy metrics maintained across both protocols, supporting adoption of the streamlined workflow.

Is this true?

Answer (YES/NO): YES